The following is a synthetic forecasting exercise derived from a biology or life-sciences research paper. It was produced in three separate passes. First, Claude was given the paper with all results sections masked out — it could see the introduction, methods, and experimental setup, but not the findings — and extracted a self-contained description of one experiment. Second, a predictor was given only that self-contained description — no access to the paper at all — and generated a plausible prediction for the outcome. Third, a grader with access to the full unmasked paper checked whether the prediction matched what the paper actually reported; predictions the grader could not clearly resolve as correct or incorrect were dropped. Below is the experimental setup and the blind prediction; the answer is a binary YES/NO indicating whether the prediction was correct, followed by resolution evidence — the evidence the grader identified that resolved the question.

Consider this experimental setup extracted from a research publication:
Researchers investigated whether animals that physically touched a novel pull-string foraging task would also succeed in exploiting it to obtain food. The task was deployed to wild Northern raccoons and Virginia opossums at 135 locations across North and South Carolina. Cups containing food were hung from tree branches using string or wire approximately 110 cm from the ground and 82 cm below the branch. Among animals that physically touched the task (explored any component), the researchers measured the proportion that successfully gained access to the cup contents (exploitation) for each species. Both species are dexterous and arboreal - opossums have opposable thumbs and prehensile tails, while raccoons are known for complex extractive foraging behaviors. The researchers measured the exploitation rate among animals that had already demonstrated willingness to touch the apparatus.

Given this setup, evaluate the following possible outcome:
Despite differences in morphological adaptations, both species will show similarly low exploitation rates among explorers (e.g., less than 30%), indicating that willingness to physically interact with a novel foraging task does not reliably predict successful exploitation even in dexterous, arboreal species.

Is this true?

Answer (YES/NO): NO